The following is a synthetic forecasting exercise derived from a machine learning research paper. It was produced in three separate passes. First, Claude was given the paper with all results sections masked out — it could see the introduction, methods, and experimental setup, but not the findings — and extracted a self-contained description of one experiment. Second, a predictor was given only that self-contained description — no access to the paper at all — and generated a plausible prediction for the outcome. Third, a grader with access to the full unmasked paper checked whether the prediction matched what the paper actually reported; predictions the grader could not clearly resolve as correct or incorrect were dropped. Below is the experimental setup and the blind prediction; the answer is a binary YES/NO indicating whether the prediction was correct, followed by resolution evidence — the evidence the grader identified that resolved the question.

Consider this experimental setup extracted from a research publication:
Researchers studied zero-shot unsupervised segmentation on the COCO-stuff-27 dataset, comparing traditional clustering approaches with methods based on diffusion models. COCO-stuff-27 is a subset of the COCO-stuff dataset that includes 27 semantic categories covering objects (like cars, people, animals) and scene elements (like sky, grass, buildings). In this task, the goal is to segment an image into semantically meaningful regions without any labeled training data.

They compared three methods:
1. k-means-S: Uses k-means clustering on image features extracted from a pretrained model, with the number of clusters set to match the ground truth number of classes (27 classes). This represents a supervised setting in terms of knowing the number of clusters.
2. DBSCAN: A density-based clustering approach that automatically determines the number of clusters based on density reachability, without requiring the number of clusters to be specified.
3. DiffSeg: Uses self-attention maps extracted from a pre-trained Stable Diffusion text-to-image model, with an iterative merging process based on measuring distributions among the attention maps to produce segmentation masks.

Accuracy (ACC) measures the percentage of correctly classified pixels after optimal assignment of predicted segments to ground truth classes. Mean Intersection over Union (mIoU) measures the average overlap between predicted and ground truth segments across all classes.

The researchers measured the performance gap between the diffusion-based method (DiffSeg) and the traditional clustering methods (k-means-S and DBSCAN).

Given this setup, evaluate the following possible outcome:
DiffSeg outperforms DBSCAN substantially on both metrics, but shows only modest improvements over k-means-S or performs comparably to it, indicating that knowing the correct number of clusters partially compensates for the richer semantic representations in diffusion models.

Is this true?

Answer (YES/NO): NO